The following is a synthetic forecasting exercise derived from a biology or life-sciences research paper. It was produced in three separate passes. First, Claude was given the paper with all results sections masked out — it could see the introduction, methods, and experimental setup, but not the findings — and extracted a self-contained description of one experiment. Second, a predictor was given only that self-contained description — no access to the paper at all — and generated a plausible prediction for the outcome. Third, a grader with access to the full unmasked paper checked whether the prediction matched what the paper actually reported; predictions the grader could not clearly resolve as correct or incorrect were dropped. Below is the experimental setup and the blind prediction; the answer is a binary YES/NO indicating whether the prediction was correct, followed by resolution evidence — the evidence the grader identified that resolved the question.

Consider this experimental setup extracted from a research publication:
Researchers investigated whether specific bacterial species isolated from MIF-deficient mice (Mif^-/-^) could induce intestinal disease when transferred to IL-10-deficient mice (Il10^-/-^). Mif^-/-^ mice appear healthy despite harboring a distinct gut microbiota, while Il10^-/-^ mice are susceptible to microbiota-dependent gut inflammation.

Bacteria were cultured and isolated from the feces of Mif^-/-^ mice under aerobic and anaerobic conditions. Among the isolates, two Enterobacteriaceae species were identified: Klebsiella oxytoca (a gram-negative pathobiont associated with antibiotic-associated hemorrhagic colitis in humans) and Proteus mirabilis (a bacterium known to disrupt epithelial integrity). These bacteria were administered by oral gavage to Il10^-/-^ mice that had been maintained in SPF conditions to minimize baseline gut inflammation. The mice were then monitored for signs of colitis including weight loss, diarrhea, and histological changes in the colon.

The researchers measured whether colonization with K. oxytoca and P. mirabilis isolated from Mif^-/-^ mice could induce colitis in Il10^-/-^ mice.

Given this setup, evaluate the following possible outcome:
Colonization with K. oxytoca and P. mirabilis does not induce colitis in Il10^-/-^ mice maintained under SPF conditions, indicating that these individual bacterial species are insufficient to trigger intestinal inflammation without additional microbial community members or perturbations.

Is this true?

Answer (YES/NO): NO